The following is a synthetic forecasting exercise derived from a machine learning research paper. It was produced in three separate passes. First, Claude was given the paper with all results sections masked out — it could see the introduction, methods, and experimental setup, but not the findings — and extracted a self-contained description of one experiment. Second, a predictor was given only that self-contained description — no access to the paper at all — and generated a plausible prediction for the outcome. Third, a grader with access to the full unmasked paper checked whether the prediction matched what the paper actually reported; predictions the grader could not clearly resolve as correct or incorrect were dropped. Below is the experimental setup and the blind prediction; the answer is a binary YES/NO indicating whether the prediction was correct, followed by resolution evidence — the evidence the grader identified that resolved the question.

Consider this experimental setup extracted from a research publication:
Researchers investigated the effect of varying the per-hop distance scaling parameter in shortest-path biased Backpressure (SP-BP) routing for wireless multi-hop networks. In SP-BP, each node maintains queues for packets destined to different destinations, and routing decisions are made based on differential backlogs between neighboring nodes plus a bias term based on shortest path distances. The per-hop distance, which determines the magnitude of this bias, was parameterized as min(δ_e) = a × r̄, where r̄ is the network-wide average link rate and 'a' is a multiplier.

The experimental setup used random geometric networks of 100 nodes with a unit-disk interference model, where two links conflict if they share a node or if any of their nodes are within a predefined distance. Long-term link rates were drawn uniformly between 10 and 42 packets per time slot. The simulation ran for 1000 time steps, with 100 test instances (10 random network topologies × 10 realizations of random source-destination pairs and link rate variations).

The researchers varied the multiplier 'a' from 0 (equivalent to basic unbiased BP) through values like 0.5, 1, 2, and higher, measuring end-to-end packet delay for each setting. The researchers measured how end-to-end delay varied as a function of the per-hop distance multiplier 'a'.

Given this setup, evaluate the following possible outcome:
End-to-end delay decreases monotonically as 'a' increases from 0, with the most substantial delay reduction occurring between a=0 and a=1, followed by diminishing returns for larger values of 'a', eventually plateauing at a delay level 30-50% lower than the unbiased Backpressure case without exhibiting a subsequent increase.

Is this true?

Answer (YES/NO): NO